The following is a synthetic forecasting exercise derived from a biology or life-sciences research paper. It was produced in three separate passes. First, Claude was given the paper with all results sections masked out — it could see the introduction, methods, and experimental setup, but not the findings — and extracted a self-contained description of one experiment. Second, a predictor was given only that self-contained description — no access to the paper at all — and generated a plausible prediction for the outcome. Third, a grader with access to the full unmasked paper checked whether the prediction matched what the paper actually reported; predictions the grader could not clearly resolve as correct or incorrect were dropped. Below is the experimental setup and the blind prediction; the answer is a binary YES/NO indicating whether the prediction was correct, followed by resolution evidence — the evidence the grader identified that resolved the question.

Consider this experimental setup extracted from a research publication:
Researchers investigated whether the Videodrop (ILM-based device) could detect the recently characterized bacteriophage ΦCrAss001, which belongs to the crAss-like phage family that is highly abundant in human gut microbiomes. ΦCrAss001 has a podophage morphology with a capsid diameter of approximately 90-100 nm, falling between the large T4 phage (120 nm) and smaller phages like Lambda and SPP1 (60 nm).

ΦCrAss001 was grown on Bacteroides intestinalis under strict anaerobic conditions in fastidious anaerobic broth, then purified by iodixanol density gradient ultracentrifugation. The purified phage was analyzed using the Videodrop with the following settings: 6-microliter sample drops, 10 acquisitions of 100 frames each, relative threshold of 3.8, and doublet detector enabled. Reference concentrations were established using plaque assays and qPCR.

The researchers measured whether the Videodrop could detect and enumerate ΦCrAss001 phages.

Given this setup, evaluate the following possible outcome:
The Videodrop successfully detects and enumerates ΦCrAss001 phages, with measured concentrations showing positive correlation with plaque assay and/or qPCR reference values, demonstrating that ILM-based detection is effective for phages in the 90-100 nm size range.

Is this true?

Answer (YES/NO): NO